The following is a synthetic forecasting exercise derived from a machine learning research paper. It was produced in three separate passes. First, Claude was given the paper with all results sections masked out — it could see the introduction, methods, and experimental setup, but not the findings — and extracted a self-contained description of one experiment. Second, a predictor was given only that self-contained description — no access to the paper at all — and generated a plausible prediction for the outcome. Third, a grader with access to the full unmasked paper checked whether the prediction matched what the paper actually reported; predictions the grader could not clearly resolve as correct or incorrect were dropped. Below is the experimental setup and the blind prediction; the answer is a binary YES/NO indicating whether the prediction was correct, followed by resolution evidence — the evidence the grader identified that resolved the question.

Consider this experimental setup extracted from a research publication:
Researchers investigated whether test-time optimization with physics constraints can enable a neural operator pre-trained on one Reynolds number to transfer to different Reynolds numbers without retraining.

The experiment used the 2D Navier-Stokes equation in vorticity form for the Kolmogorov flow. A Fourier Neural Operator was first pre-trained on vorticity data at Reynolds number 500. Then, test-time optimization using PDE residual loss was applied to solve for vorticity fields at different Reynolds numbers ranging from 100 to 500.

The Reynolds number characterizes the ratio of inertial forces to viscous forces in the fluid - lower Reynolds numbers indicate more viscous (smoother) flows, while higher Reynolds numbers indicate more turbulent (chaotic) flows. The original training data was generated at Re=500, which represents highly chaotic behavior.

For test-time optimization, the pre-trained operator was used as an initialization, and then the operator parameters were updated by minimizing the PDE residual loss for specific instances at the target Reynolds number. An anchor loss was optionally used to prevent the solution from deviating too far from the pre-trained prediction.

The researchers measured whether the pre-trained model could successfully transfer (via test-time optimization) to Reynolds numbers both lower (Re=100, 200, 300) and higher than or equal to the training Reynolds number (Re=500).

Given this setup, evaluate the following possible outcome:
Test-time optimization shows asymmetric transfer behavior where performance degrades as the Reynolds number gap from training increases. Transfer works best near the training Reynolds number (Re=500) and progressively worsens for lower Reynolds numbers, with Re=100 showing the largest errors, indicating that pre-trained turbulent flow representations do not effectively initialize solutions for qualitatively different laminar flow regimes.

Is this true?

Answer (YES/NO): NO